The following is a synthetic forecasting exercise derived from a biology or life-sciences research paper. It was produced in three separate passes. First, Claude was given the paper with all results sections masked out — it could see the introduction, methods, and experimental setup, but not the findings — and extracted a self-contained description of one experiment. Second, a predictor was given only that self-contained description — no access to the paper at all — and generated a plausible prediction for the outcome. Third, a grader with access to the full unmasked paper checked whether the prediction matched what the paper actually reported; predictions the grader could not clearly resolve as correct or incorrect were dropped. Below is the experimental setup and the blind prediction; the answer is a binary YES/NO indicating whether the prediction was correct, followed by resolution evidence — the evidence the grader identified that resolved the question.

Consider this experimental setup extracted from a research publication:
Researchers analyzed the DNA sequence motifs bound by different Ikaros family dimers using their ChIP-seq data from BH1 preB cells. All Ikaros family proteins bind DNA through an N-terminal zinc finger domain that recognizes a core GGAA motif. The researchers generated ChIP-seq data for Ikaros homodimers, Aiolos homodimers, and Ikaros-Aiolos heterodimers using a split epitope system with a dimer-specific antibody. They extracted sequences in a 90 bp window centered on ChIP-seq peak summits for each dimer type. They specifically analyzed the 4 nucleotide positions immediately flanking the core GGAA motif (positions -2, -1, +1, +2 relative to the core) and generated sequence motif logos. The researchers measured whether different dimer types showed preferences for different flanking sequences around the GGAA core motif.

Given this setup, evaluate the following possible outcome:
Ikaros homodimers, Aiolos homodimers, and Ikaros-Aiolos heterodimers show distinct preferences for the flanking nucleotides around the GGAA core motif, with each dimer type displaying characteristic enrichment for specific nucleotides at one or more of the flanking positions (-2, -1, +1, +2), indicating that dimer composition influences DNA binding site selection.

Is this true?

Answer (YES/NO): NO